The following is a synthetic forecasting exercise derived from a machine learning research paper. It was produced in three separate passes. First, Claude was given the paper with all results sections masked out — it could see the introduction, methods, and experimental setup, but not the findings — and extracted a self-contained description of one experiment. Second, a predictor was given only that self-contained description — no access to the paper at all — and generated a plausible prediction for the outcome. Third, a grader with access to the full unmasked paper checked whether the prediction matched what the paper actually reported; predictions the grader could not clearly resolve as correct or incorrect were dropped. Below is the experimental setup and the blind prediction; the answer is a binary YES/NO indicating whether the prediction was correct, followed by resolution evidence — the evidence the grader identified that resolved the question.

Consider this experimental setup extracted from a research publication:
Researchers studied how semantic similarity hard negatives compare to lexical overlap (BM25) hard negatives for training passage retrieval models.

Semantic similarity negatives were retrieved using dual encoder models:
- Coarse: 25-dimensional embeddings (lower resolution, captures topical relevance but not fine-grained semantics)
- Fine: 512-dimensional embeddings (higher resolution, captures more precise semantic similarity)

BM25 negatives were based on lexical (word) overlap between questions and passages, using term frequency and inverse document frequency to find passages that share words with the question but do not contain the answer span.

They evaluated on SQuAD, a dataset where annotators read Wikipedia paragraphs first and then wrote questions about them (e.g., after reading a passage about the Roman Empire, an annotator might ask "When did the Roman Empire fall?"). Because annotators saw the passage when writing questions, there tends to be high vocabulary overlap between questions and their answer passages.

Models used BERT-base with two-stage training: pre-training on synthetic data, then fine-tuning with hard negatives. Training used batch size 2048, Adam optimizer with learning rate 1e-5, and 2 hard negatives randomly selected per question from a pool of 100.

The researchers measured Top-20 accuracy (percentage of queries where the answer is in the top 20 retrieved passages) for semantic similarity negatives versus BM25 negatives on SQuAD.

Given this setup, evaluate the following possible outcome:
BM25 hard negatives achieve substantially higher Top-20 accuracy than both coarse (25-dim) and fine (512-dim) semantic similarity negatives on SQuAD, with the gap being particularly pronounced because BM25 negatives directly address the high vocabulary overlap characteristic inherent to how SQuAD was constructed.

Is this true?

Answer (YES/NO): NO